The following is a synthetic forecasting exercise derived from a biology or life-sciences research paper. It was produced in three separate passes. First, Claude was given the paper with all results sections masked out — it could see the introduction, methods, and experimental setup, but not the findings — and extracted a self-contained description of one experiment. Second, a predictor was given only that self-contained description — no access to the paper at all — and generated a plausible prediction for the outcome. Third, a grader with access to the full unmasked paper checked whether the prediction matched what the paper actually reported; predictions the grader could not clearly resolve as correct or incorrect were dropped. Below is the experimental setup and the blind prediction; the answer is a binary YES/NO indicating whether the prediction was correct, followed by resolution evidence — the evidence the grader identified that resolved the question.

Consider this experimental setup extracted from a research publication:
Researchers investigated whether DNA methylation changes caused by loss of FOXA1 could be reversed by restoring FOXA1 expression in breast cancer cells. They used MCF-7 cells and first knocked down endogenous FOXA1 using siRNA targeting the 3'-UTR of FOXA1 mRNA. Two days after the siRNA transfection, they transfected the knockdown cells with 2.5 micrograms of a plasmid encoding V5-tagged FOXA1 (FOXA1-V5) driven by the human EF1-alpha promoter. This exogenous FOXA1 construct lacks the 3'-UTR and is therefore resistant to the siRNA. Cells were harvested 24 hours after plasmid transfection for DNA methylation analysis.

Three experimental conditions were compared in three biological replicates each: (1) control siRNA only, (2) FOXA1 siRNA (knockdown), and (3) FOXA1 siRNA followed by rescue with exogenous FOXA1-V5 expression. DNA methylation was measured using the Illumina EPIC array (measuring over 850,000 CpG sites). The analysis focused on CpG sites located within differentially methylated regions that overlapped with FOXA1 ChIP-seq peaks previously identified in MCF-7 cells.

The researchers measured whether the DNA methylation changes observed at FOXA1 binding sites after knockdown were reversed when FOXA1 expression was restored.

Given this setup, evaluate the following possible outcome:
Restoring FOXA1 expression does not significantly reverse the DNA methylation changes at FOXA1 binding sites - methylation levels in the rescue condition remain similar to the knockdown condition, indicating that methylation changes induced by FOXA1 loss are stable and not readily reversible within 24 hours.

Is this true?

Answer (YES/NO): YES